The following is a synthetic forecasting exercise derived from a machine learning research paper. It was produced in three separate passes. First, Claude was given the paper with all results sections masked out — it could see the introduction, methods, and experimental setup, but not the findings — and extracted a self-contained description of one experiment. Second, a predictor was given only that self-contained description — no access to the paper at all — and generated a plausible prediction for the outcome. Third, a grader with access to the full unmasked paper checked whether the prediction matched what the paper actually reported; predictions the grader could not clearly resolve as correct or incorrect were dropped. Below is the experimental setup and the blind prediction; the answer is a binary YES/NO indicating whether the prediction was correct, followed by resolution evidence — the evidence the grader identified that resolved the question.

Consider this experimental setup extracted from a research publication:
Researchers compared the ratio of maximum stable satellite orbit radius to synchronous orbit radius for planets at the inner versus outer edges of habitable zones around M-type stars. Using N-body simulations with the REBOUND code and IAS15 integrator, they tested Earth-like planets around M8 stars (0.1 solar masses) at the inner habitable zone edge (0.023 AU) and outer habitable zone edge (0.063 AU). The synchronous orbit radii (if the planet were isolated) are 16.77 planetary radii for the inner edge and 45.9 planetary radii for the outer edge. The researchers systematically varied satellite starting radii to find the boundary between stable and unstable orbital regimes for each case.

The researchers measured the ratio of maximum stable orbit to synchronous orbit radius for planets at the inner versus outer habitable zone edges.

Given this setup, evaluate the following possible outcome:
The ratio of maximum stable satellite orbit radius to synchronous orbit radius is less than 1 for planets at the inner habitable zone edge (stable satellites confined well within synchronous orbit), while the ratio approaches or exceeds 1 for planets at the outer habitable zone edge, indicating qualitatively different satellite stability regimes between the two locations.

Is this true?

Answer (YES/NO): NO